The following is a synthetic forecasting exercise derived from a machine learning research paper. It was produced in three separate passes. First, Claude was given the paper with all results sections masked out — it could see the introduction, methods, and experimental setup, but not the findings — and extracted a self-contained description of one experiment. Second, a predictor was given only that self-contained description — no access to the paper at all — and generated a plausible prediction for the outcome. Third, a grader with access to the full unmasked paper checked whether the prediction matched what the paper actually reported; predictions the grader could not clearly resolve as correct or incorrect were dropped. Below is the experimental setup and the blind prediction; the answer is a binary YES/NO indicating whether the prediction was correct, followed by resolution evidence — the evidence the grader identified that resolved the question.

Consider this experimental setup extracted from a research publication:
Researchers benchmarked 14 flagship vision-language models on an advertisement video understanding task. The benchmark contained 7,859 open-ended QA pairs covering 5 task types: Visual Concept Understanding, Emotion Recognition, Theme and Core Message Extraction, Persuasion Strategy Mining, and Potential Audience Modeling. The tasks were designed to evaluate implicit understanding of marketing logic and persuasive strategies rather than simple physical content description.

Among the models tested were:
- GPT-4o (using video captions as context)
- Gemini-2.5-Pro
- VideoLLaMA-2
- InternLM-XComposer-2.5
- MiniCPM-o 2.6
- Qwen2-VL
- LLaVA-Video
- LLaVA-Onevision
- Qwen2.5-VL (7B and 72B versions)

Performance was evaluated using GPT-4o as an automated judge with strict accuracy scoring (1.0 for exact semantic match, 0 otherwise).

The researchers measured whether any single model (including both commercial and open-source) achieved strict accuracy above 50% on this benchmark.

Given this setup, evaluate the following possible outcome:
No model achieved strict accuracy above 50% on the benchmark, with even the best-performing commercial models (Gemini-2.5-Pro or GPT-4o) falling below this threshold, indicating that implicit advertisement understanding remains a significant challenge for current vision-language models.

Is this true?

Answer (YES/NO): YES